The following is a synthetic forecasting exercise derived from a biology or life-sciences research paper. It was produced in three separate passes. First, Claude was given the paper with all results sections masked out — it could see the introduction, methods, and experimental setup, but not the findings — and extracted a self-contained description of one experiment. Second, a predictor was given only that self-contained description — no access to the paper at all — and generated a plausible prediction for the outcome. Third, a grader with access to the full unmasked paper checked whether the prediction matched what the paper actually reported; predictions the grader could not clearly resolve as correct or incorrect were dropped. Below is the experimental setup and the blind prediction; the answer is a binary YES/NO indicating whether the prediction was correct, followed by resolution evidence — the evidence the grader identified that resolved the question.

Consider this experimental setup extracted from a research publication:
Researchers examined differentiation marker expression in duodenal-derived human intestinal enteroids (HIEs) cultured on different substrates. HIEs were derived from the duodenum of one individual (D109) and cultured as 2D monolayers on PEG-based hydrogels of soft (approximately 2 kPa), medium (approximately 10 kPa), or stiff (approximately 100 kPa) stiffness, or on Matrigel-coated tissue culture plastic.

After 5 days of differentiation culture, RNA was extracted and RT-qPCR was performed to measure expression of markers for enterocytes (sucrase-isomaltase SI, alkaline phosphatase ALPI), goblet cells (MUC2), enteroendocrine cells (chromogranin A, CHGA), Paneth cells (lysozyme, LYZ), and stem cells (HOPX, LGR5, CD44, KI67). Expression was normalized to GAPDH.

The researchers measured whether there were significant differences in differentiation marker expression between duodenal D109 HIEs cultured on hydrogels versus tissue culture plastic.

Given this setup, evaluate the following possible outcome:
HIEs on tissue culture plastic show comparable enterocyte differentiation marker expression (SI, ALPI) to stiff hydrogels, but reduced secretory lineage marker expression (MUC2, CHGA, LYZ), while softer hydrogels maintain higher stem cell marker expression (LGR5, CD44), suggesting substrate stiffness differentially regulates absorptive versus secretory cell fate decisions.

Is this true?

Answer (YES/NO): NO